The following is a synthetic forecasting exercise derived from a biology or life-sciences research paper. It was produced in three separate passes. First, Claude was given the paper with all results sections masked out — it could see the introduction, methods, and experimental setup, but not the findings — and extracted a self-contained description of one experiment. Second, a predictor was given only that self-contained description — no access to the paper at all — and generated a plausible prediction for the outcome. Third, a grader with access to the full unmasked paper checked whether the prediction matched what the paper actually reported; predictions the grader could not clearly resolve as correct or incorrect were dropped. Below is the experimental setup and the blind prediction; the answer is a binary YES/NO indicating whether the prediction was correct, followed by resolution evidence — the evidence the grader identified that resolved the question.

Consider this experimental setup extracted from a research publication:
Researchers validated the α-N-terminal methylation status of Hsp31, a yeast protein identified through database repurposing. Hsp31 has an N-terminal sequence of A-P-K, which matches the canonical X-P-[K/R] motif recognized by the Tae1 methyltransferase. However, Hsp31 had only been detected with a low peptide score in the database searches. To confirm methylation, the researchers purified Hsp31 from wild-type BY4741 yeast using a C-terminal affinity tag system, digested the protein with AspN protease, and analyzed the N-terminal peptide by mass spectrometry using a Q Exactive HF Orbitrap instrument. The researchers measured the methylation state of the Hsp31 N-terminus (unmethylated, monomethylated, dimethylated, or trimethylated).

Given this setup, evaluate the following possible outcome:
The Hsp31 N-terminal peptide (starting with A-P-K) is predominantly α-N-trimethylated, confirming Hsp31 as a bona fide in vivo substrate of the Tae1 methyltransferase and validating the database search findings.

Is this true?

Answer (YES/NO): NO